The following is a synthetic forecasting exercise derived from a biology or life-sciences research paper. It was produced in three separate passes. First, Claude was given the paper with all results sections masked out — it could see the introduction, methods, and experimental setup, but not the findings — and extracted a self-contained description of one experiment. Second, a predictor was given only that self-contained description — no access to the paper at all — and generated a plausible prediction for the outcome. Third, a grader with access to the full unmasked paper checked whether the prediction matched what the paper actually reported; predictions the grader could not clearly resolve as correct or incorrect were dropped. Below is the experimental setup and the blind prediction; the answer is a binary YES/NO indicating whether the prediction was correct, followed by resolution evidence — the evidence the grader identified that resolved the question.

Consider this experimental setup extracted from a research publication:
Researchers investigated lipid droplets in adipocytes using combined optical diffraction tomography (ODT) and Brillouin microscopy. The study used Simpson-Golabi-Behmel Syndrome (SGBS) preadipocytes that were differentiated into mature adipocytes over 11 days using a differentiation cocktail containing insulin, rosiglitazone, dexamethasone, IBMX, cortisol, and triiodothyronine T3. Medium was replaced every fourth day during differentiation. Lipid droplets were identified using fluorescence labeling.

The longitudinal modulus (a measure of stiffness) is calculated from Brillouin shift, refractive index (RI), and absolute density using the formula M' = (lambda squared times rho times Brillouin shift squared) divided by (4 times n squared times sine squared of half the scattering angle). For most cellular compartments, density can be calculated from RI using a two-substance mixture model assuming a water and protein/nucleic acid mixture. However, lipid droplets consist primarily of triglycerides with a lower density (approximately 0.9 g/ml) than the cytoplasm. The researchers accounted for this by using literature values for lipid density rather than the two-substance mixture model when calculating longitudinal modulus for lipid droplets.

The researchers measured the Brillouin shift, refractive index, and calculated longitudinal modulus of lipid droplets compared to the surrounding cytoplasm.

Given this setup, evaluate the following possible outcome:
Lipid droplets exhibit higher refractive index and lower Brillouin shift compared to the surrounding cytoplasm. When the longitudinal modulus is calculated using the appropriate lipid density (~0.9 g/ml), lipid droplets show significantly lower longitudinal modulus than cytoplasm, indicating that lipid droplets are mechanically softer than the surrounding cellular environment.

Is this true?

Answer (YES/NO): NO